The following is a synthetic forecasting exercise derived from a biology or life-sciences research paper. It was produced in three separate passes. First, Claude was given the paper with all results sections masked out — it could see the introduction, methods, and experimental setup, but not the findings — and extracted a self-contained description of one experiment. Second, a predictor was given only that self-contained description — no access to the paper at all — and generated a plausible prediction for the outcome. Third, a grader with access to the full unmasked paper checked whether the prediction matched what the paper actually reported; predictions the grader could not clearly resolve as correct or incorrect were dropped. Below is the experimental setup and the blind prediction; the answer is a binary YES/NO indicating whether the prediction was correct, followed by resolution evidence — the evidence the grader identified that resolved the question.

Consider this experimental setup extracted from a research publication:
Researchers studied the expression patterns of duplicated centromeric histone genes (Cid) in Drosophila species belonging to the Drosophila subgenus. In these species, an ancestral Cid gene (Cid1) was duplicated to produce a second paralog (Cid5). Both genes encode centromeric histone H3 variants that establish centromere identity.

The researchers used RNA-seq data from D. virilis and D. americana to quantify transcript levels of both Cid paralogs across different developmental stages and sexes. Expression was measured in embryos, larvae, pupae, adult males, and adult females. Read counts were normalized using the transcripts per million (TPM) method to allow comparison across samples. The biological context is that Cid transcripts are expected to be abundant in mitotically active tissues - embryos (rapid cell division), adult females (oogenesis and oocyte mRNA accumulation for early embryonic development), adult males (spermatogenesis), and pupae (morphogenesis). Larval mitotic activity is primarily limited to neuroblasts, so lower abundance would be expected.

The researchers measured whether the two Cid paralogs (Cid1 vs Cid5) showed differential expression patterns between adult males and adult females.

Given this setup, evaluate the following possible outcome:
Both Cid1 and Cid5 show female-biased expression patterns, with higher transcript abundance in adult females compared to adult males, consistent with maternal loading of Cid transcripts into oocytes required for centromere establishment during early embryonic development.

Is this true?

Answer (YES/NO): NO